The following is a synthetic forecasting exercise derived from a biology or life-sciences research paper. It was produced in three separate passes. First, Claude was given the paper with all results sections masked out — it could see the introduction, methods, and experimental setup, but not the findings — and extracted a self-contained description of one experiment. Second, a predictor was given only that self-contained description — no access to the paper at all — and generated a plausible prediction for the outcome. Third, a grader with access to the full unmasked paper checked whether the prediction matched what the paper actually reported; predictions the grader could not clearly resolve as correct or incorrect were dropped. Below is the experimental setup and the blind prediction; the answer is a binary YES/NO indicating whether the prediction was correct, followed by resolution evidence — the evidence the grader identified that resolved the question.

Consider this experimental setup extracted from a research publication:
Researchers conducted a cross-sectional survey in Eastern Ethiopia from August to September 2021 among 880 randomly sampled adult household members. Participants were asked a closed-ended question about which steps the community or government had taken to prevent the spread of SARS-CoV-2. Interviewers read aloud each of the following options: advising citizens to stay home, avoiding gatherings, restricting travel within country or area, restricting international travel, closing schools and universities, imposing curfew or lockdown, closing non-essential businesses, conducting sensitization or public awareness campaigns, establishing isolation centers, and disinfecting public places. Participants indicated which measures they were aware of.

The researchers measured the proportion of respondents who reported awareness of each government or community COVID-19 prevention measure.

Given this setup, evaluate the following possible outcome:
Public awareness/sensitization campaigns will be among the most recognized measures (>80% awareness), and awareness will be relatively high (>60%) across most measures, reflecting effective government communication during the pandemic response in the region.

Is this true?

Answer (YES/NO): NO